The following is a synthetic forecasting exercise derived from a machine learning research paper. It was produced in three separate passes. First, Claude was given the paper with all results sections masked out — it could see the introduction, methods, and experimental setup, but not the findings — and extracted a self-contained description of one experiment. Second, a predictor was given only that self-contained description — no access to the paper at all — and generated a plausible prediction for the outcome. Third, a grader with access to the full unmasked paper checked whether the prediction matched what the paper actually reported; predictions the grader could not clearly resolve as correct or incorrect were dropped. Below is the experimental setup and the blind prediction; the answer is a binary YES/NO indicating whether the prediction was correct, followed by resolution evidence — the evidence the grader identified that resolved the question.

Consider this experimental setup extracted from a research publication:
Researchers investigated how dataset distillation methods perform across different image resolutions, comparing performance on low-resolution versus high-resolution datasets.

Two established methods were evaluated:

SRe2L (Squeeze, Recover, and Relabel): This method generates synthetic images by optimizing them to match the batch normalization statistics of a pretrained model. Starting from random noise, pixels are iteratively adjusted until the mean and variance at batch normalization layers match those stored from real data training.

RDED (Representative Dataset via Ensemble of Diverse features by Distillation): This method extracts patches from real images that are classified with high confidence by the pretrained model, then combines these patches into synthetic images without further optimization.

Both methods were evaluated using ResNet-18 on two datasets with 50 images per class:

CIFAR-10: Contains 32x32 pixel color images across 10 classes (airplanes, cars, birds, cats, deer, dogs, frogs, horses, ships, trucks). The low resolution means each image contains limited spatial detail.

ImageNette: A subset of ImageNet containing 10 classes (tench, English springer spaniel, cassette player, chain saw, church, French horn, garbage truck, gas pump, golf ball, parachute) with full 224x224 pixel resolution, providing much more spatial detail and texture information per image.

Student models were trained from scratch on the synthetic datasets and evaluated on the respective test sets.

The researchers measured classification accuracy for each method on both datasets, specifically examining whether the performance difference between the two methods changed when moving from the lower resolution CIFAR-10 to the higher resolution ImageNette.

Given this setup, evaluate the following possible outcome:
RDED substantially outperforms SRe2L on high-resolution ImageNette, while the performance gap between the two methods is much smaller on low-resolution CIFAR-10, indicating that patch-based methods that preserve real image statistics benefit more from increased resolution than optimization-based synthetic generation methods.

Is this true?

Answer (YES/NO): YES